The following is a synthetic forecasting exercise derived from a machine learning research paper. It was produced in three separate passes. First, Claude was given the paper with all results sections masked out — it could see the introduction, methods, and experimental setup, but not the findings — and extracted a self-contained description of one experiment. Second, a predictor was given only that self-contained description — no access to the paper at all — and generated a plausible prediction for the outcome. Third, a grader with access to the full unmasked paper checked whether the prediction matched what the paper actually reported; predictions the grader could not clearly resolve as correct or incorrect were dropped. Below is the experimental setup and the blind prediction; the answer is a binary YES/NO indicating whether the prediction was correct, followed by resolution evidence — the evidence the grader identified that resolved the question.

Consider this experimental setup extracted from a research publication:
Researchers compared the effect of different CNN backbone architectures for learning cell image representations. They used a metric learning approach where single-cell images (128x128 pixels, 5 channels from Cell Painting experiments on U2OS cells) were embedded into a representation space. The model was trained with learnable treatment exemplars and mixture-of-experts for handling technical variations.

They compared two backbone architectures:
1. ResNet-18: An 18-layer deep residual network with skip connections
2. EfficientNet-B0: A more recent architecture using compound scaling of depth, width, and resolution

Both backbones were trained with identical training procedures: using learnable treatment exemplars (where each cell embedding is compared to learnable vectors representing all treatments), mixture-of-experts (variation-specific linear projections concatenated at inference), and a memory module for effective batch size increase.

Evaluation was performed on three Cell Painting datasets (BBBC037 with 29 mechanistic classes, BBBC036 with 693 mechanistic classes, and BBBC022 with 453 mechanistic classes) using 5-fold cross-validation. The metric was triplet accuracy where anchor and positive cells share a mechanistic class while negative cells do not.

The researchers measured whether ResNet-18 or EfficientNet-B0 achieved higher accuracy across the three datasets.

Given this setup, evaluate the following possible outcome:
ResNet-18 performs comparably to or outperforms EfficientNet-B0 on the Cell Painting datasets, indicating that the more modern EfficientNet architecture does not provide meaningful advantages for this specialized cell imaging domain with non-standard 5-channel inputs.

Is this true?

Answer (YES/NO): YES